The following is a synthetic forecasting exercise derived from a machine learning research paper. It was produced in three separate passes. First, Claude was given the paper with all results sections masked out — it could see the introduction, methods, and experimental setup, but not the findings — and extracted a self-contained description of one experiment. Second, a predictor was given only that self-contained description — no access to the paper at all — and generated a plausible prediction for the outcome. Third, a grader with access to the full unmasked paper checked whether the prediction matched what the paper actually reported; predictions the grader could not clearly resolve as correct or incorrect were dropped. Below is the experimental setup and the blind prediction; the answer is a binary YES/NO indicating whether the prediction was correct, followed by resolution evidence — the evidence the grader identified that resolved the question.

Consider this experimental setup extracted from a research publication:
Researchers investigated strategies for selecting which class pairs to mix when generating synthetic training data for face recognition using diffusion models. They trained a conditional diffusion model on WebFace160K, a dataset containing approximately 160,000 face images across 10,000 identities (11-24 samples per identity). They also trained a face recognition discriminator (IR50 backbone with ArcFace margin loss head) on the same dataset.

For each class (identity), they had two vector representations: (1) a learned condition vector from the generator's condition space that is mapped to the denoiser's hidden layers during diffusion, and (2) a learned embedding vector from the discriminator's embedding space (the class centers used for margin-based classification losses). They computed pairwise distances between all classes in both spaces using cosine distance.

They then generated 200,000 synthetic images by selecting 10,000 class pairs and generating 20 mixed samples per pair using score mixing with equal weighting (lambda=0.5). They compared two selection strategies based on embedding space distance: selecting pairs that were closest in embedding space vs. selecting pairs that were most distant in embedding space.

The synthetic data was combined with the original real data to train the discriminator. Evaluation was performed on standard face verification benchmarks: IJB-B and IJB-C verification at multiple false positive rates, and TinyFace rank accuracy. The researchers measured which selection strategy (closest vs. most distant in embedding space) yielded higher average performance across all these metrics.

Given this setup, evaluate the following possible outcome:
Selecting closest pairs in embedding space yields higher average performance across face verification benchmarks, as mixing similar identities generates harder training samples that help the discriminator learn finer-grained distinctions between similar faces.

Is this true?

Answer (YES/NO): NO